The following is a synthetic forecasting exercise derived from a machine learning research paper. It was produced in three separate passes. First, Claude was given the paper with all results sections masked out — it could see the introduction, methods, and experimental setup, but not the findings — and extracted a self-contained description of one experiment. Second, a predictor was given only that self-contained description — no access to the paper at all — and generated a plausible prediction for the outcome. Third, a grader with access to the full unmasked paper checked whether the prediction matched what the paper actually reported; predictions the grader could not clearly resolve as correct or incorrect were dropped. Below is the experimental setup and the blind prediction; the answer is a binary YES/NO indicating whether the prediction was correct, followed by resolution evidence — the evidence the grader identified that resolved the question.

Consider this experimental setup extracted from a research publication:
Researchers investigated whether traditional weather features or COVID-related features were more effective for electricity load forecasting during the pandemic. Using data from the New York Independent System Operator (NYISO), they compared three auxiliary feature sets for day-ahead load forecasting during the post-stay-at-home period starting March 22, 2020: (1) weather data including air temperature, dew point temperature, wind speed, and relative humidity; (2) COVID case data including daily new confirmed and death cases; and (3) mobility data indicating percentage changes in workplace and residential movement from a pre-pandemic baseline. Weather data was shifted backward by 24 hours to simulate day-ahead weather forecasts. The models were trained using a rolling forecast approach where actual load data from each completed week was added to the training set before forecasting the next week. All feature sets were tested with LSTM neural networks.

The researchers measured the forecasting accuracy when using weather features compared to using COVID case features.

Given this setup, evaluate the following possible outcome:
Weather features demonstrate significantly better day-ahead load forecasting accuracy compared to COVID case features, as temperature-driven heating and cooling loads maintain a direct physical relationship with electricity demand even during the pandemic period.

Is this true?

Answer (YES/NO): YES